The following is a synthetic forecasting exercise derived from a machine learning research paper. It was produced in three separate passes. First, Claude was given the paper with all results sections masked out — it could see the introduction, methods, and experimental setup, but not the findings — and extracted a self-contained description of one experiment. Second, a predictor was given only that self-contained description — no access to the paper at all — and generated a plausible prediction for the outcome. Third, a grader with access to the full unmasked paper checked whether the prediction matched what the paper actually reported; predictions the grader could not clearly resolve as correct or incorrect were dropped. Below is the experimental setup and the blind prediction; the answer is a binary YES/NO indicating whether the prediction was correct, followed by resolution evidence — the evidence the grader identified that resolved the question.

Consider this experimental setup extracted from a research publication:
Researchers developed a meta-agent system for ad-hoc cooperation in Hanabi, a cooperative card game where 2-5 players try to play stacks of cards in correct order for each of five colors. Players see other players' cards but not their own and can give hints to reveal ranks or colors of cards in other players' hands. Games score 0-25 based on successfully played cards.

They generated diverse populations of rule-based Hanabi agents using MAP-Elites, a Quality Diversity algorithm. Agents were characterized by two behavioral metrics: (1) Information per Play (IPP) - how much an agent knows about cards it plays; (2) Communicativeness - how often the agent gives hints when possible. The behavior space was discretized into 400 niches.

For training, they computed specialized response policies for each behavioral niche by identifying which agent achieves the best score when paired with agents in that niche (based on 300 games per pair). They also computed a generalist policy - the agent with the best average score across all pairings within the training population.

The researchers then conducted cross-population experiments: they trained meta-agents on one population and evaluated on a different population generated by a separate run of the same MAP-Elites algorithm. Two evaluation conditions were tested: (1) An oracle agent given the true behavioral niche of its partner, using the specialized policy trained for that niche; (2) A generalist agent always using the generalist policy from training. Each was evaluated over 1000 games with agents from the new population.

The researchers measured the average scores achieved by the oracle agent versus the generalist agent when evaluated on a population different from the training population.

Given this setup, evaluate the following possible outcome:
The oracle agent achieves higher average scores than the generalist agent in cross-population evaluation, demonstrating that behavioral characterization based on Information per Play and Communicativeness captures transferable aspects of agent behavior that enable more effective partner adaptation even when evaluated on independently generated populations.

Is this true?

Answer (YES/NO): YES